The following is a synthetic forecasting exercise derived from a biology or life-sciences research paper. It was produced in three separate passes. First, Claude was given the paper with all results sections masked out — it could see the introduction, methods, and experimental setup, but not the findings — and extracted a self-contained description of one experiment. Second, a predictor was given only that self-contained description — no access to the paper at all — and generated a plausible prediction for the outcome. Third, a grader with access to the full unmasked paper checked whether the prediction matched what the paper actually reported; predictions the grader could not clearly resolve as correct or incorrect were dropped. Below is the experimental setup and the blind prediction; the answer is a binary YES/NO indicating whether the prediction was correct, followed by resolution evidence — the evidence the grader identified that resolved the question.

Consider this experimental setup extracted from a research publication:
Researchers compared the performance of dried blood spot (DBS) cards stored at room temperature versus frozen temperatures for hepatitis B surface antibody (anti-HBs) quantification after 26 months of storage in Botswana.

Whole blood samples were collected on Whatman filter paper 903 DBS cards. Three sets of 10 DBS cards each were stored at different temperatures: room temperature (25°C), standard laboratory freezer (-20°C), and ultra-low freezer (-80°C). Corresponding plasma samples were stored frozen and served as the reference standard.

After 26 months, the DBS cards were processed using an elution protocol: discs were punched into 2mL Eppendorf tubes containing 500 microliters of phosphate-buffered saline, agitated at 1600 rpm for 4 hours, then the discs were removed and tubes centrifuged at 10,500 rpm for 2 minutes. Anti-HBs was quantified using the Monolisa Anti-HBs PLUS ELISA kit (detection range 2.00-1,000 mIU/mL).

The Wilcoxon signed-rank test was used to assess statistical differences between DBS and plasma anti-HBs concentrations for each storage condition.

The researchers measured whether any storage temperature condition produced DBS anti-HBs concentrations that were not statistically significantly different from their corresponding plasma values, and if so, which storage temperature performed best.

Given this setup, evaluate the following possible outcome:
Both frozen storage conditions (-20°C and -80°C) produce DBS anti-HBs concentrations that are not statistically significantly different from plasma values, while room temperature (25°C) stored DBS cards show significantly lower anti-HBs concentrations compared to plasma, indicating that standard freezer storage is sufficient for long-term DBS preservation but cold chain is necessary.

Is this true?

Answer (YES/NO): NO